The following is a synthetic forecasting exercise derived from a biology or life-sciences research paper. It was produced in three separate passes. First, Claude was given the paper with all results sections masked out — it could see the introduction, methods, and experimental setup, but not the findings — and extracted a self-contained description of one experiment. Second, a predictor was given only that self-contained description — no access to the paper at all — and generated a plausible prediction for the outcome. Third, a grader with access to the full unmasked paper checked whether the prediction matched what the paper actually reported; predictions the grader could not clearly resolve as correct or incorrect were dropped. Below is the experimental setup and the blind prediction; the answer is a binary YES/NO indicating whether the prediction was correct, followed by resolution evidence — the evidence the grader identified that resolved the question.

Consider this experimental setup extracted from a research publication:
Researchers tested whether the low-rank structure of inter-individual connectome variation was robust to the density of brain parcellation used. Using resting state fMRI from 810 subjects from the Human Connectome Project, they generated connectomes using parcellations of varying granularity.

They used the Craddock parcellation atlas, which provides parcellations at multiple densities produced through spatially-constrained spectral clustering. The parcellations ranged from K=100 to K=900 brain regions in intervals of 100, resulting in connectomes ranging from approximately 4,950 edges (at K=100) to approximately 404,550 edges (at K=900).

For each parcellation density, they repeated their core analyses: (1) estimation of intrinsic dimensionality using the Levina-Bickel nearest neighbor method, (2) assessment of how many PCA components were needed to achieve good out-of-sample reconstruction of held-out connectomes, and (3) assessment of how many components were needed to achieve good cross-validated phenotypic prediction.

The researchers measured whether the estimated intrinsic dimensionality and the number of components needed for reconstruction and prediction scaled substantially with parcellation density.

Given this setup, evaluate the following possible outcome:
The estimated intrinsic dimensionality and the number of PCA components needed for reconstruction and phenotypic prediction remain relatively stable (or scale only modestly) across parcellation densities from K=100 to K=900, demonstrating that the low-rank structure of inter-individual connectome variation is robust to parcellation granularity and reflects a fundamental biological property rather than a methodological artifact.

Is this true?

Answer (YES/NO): YES